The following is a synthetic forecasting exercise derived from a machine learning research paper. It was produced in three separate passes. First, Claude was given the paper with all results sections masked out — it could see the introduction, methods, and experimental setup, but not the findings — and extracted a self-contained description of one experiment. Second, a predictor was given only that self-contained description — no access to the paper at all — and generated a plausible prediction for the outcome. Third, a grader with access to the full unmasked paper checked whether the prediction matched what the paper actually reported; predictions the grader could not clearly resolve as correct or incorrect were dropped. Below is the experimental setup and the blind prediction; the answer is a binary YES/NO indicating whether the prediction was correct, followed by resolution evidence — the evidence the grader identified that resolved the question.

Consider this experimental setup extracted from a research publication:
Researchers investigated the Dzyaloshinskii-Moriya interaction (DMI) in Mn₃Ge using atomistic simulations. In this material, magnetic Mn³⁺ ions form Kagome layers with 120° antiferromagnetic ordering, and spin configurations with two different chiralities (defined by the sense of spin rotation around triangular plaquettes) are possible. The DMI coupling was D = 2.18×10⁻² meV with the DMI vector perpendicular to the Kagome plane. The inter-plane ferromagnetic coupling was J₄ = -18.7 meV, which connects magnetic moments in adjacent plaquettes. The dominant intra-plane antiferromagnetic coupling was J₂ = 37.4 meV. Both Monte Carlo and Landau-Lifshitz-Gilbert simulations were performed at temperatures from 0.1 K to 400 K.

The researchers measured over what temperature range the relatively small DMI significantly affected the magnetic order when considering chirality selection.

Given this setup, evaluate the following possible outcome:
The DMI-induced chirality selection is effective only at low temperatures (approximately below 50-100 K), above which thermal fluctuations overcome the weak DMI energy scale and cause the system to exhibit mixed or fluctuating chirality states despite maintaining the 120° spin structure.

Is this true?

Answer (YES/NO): NO